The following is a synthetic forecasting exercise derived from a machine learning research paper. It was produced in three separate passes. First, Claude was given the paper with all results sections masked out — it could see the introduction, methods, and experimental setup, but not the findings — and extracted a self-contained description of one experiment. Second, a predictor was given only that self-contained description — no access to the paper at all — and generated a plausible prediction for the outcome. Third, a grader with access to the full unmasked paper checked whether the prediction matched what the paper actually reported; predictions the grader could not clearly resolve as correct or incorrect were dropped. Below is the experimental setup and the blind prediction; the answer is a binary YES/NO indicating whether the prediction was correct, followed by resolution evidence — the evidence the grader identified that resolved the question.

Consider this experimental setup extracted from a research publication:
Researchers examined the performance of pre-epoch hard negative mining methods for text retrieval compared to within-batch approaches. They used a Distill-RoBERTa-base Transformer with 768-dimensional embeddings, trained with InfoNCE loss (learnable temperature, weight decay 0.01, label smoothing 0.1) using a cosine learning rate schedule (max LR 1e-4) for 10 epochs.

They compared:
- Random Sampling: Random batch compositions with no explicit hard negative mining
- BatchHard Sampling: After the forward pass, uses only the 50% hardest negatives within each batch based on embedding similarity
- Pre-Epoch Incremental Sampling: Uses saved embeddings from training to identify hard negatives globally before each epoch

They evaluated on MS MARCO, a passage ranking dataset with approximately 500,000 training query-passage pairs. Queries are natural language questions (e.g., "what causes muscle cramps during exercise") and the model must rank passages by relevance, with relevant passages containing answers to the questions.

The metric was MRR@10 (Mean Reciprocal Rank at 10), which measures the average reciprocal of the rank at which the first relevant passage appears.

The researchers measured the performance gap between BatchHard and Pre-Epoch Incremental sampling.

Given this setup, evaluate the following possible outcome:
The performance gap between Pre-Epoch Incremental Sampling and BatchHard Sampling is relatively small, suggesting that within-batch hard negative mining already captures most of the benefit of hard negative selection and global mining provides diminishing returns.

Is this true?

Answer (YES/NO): NO